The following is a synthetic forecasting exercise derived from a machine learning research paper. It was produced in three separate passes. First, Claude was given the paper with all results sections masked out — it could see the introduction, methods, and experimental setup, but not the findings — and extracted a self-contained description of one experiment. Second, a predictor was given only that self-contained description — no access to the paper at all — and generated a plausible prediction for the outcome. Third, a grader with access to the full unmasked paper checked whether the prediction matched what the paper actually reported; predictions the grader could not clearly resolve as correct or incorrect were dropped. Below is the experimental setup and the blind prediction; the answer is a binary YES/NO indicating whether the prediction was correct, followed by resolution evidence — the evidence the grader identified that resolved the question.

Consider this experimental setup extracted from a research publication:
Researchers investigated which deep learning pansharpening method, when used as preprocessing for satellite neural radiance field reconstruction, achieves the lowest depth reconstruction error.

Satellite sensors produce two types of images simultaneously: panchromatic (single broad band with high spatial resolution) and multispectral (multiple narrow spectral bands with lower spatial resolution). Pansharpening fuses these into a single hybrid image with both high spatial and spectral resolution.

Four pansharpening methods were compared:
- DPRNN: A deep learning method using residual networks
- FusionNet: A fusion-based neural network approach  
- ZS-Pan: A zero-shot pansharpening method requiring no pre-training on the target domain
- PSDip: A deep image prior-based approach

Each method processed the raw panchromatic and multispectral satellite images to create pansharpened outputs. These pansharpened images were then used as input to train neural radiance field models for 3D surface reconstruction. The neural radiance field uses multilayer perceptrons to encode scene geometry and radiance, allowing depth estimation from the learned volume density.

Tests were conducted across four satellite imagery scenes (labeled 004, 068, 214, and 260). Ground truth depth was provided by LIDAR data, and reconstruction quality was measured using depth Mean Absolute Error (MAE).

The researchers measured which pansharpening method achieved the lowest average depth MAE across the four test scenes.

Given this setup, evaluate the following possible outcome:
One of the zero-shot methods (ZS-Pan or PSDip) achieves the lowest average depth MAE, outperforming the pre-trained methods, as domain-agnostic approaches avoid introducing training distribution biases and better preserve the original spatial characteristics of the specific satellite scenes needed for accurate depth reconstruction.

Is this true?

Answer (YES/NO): NO